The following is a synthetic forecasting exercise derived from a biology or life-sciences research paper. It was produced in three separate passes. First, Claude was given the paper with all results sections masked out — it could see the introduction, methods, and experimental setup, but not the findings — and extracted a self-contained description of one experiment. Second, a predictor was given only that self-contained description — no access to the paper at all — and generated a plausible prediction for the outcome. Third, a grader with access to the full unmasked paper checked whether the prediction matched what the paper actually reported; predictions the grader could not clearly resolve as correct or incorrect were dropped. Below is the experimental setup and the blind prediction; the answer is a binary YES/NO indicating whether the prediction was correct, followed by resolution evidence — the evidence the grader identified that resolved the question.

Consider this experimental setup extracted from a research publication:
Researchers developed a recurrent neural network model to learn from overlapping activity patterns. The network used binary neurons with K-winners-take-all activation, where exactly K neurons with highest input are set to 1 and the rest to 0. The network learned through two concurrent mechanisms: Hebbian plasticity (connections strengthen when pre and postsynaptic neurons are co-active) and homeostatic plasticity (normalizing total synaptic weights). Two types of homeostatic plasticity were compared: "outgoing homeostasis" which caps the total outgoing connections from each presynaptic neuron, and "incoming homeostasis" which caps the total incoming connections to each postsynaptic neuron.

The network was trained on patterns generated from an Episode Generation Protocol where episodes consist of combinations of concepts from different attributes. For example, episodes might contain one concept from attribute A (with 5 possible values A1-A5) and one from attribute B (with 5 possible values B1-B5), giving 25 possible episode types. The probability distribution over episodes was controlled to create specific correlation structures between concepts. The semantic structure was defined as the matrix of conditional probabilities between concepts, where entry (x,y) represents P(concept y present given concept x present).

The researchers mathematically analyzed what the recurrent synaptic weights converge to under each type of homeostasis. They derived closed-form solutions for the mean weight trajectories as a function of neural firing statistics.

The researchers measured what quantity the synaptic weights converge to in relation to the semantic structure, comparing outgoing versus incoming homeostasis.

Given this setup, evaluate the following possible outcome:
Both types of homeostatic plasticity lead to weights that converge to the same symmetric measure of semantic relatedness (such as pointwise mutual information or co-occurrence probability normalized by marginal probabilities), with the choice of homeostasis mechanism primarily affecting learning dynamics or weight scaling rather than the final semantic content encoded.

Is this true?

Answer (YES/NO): NO